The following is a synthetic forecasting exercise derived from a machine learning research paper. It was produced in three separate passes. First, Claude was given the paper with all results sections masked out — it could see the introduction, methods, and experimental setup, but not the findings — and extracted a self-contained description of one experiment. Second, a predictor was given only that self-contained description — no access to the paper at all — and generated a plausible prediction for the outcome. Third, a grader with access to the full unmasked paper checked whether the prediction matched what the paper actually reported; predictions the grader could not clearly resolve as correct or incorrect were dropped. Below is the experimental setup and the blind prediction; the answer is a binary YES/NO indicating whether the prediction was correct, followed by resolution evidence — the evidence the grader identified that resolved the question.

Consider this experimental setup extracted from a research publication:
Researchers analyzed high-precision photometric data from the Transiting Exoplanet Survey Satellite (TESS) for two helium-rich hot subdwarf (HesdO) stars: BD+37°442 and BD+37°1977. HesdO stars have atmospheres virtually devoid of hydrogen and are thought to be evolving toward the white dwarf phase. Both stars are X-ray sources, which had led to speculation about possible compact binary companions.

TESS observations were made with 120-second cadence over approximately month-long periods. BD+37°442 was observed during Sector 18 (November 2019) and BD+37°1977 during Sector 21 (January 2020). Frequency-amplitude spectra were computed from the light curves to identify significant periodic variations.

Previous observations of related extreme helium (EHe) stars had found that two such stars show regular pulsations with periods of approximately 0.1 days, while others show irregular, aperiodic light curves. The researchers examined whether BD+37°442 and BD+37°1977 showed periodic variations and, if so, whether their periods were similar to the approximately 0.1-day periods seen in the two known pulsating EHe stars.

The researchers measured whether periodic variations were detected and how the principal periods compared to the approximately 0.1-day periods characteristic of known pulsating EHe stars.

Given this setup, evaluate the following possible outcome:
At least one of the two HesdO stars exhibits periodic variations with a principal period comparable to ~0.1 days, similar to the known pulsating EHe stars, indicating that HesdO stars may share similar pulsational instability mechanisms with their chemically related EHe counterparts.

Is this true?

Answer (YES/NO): NO